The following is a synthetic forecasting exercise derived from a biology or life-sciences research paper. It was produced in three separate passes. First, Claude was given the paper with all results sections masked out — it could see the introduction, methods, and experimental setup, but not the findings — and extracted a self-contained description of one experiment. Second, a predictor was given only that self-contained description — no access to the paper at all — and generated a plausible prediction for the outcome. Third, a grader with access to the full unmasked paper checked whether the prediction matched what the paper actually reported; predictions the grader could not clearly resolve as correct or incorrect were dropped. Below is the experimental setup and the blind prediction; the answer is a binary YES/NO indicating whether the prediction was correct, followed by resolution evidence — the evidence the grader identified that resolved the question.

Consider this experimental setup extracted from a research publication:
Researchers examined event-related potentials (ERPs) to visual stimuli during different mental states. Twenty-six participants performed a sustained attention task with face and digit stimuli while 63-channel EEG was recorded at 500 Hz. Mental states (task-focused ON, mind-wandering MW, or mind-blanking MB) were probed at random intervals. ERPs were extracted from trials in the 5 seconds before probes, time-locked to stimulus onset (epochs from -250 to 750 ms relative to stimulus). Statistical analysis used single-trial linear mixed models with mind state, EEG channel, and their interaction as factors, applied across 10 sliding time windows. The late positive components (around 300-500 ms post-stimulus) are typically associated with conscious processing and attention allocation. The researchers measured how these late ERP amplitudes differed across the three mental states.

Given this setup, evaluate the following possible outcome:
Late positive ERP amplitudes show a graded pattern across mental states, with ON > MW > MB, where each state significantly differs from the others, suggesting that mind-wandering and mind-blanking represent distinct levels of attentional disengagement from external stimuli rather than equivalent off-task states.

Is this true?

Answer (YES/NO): NO